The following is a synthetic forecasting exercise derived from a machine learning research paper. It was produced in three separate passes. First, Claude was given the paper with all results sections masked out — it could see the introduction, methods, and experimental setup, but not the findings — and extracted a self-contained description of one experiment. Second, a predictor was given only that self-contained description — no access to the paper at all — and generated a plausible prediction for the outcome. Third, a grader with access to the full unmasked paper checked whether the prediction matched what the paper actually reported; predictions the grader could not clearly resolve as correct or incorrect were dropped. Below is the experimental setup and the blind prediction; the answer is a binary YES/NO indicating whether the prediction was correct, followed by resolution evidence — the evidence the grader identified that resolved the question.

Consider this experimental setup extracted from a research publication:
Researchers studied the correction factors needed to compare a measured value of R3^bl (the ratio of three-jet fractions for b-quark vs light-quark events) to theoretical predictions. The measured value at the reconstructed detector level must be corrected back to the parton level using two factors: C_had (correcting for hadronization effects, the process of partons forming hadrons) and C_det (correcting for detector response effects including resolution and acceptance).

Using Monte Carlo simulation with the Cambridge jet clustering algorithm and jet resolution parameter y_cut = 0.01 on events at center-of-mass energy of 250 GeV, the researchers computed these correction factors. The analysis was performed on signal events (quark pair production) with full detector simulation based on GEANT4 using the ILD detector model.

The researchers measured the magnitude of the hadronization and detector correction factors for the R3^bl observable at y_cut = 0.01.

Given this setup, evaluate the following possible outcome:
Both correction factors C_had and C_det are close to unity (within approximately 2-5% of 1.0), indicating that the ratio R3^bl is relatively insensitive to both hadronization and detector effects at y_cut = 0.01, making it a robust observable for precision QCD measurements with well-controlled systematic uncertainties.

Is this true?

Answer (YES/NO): YES